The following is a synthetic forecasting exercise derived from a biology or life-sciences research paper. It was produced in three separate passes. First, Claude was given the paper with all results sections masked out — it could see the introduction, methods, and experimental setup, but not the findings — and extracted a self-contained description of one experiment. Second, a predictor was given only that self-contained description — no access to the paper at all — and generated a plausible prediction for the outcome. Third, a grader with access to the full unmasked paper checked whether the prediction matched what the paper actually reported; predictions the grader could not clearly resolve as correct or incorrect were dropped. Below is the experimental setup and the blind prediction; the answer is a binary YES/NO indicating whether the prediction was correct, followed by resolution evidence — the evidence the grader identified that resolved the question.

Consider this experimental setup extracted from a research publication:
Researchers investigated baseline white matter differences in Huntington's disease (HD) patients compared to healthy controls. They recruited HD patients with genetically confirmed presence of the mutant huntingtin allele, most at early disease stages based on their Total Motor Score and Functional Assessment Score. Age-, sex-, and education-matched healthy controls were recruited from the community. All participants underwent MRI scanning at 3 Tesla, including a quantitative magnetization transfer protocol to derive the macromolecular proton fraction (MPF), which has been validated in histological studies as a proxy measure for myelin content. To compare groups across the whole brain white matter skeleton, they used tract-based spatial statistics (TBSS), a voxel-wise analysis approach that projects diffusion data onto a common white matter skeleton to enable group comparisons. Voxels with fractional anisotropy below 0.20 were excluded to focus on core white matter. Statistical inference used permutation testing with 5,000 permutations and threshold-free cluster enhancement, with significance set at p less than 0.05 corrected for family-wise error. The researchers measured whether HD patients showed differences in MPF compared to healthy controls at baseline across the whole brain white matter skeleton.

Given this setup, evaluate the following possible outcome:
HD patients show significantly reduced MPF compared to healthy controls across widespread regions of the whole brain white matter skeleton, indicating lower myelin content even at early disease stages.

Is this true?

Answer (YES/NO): NO